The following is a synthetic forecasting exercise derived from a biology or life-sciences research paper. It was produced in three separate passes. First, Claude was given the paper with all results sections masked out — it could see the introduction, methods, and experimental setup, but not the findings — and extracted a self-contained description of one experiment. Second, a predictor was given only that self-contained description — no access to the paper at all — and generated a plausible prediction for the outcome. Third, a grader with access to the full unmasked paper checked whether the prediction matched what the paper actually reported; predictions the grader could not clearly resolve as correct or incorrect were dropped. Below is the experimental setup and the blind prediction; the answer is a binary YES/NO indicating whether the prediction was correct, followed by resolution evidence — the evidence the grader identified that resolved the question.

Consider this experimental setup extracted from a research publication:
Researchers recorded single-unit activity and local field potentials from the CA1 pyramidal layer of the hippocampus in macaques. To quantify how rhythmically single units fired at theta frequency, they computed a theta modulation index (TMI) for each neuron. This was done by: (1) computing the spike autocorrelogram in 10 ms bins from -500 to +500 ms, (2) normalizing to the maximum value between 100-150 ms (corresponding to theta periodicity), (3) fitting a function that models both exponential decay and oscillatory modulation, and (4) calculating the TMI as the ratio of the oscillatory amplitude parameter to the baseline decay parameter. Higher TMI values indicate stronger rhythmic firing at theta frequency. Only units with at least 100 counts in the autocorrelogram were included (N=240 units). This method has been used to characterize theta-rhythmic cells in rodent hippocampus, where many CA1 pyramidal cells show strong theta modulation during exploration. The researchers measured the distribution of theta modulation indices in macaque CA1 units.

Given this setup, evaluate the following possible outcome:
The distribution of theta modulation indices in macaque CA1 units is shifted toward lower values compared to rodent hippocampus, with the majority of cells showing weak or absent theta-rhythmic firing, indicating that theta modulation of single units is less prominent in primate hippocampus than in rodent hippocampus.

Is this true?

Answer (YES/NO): YES